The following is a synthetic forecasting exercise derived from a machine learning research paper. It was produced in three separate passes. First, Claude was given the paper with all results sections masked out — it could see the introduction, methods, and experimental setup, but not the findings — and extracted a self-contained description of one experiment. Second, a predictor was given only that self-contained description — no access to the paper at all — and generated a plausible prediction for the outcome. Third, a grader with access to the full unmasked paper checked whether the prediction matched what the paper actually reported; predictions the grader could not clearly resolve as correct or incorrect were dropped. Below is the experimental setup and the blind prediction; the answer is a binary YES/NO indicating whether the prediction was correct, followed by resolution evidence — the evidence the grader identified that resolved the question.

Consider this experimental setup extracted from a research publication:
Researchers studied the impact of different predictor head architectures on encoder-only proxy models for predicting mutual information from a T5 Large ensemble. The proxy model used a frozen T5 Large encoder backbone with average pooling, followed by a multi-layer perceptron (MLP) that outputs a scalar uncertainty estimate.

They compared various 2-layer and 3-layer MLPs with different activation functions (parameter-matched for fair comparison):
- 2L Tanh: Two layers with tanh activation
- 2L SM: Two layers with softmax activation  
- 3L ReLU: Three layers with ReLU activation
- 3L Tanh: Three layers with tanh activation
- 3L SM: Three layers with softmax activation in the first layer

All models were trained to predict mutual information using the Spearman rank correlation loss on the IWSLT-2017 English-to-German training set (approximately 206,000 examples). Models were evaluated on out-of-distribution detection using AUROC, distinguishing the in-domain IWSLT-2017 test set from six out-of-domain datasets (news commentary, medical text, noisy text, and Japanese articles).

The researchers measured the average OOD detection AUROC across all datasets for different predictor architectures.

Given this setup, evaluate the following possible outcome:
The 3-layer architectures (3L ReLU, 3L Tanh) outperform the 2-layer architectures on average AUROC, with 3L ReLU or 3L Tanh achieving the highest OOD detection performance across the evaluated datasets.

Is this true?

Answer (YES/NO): NO